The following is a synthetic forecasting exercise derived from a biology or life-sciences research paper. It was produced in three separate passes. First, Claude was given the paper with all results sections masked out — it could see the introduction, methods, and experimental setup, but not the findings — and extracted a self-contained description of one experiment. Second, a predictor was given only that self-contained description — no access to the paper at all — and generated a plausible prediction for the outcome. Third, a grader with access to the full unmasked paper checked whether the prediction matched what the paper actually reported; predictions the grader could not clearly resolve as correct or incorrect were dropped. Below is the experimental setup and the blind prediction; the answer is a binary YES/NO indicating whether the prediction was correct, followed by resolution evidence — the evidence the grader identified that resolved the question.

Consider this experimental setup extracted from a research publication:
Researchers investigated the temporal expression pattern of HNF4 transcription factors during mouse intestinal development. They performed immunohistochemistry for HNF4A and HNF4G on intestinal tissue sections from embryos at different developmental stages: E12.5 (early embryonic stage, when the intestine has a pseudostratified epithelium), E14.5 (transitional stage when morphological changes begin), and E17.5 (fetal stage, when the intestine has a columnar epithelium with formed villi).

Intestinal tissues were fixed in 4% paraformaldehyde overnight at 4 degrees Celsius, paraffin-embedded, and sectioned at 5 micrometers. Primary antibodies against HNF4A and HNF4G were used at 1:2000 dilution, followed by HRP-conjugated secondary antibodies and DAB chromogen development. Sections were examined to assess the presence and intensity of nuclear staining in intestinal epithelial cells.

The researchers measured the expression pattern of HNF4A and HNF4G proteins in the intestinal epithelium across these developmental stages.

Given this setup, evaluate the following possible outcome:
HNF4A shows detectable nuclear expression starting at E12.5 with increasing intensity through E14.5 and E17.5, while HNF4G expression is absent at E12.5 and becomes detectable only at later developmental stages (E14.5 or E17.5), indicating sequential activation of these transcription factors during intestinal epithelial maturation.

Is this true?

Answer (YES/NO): NO